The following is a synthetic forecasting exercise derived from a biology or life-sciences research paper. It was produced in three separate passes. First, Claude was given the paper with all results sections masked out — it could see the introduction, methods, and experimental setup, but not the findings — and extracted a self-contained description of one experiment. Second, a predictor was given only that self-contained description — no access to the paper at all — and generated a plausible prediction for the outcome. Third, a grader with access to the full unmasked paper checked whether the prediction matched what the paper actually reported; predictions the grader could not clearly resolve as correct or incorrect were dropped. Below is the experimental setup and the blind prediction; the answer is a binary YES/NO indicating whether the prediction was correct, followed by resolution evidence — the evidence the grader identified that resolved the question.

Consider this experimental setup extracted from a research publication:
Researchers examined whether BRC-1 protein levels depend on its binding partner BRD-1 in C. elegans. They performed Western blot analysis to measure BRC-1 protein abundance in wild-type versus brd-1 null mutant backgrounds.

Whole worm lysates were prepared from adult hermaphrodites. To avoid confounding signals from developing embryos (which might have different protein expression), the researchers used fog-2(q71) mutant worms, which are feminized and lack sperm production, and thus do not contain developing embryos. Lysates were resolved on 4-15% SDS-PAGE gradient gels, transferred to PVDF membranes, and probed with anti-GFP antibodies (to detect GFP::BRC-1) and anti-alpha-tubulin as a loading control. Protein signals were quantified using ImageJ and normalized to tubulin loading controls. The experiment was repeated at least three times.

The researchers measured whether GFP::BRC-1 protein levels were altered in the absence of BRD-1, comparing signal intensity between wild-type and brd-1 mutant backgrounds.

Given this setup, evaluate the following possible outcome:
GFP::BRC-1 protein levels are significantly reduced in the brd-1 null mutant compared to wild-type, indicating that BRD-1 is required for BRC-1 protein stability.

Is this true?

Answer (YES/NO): NO